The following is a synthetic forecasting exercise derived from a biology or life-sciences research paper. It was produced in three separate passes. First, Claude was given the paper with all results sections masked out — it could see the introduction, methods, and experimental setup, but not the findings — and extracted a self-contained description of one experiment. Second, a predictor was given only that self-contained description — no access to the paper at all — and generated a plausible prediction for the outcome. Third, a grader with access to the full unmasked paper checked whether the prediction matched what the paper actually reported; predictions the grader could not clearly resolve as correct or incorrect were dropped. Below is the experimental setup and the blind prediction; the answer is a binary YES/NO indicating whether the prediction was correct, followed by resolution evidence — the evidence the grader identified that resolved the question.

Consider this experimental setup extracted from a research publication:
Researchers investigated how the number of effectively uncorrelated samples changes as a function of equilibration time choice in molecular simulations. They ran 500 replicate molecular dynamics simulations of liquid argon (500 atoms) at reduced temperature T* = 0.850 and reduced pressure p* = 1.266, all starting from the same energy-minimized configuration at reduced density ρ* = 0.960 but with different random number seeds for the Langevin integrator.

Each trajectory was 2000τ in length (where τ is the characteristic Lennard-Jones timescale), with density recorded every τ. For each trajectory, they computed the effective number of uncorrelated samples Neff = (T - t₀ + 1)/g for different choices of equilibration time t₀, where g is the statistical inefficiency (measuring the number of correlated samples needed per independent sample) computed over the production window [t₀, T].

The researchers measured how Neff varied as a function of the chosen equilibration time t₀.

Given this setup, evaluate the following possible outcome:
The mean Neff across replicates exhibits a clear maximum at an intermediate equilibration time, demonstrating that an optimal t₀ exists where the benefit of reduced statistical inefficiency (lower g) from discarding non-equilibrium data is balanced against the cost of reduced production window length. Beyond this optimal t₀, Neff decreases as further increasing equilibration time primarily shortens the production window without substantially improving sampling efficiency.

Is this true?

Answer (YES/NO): YES